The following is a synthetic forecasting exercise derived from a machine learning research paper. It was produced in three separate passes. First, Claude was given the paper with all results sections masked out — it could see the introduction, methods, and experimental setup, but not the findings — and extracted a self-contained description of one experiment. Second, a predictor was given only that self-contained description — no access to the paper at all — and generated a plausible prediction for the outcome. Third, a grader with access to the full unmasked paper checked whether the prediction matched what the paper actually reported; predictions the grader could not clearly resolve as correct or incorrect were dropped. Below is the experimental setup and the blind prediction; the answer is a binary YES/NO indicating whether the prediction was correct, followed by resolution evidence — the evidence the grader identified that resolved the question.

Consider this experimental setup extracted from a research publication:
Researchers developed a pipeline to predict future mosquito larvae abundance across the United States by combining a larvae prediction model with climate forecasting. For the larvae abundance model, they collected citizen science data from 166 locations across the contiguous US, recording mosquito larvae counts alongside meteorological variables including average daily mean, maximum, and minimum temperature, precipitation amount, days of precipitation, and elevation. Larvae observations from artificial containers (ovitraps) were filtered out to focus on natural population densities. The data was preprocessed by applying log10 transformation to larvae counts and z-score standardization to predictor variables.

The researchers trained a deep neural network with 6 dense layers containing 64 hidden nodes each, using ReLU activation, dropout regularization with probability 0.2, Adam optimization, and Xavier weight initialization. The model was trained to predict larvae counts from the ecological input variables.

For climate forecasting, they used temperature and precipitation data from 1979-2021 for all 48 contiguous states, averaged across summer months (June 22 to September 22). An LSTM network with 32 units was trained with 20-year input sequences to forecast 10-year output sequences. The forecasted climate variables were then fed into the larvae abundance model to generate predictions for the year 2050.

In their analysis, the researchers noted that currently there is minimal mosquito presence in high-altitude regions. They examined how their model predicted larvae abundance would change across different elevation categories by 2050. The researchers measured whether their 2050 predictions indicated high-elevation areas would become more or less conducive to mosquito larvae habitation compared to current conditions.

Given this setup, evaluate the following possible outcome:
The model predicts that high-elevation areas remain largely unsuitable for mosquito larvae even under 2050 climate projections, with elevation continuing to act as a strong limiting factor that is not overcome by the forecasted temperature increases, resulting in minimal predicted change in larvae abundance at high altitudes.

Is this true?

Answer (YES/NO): NO